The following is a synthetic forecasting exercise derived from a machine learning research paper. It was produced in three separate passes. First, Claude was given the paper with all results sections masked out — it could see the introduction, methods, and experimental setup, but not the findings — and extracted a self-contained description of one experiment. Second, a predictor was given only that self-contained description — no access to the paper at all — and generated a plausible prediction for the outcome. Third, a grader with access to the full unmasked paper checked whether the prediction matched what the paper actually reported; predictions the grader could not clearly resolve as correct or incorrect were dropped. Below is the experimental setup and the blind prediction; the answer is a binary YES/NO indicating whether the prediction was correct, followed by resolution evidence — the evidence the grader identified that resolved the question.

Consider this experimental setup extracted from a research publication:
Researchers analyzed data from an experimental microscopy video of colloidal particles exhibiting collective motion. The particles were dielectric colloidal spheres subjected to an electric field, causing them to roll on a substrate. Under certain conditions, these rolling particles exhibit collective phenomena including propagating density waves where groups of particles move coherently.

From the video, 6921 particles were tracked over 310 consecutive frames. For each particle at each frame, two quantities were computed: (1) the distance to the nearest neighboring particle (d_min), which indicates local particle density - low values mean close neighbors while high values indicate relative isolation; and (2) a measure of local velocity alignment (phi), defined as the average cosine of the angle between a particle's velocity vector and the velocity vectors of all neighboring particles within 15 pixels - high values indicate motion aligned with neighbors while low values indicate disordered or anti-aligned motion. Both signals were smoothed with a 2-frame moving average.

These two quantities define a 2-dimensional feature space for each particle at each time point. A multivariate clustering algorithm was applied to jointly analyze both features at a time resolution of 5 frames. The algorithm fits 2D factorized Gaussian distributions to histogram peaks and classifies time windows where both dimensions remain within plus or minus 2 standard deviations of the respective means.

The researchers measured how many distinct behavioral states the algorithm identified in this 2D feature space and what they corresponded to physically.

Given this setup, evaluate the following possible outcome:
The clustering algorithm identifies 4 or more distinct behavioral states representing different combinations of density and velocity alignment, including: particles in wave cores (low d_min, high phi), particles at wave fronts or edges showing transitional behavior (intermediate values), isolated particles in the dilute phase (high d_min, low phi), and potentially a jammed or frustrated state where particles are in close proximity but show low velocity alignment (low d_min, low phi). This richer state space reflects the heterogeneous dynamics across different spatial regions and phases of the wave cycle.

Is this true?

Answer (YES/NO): NO